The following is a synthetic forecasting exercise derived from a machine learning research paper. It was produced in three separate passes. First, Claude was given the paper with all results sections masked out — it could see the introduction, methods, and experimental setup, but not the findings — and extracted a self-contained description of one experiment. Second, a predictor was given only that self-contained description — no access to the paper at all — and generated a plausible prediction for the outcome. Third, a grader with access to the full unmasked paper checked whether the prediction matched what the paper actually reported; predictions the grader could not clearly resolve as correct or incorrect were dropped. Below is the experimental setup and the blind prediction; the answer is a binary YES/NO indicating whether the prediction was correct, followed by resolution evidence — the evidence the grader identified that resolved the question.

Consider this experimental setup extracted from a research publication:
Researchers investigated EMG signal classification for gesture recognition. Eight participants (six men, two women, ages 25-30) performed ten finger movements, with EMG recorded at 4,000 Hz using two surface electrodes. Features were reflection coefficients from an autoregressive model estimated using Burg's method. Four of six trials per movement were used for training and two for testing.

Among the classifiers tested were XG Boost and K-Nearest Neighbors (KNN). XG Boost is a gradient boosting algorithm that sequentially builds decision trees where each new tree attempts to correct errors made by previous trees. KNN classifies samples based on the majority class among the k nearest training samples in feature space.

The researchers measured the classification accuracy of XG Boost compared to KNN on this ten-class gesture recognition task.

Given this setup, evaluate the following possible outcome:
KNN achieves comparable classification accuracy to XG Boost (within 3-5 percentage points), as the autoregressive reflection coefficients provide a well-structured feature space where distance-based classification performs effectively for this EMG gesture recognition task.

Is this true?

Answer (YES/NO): NO